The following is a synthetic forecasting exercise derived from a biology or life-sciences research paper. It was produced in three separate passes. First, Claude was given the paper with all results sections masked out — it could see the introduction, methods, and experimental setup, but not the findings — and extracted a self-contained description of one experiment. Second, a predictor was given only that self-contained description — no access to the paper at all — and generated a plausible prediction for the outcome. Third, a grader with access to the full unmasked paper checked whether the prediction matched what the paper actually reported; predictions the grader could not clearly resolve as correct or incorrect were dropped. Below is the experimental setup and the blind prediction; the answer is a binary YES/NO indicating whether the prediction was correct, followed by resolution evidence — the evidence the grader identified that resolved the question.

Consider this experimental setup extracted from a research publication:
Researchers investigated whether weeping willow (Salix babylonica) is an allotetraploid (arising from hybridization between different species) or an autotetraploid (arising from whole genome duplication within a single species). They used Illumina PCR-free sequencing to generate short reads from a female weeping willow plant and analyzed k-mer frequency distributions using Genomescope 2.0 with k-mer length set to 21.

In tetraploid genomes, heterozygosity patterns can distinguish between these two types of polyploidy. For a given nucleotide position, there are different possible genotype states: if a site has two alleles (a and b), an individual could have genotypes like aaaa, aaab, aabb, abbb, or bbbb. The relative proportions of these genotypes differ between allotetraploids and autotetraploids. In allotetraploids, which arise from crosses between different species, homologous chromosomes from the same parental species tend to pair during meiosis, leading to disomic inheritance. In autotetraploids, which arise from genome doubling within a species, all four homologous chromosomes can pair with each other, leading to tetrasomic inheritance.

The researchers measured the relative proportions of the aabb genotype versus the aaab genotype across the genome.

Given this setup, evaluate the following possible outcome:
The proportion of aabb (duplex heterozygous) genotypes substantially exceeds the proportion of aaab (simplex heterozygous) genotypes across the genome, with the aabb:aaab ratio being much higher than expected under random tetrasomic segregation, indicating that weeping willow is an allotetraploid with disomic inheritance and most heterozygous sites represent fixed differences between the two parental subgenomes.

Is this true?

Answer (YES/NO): YES